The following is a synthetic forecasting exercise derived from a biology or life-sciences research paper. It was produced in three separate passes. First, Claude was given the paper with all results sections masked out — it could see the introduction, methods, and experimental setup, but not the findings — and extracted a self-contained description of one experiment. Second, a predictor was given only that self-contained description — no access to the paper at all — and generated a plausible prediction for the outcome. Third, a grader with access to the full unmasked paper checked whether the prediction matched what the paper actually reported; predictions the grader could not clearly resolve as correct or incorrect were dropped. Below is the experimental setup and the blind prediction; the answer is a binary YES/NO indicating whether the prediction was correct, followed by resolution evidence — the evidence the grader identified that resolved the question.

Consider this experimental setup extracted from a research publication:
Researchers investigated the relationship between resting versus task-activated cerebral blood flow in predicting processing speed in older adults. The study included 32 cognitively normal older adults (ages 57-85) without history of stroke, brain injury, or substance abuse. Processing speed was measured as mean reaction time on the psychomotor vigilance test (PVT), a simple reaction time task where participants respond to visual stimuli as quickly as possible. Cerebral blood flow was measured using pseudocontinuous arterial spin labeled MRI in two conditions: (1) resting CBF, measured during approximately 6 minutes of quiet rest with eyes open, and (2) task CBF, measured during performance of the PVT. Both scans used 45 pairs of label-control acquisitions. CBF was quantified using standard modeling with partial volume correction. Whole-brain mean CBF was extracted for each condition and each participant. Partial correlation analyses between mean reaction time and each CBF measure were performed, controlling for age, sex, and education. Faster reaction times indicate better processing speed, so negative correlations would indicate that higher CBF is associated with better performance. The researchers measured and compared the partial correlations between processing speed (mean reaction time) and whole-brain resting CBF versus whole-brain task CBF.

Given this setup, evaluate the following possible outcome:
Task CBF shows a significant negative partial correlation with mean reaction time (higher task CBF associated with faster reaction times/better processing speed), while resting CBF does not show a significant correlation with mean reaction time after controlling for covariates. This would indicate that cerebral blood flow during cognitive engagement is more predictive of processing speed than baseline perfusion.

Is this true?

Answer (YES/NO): NO